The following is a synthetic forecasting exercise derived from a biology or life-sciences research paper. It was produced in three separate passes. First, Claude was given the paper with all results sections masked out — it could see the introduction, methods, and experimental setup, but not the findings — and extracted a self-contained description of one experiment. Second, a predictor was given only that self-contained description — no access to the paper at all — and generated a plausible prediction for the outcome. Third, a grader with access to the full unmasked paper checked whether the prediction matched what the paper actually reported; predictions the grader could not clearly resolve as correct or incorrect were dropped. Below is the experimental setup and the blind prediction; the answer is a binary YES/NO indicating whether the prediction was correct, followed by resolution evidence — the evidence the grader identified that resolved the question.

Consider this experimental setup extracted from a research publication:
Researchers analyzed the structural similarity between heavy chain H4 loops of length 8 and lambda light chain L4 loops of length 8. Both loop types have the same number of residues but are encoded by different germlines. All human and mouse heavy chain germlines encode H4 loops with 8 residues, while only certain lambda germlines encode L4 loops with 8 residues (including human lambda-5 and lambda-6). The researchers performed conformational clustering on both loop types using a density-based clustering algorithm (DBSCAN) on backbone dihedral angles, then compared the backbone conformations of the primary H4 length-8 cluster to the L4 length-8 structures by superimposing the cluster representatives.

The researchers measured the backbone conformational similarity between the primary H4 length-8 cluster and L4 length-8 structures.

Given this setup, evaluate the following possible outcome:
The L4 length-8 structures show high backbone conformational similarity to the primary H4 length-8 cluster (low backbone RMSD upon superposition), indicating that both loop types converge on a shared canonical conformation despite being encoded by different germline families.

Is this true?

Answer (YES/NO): YES